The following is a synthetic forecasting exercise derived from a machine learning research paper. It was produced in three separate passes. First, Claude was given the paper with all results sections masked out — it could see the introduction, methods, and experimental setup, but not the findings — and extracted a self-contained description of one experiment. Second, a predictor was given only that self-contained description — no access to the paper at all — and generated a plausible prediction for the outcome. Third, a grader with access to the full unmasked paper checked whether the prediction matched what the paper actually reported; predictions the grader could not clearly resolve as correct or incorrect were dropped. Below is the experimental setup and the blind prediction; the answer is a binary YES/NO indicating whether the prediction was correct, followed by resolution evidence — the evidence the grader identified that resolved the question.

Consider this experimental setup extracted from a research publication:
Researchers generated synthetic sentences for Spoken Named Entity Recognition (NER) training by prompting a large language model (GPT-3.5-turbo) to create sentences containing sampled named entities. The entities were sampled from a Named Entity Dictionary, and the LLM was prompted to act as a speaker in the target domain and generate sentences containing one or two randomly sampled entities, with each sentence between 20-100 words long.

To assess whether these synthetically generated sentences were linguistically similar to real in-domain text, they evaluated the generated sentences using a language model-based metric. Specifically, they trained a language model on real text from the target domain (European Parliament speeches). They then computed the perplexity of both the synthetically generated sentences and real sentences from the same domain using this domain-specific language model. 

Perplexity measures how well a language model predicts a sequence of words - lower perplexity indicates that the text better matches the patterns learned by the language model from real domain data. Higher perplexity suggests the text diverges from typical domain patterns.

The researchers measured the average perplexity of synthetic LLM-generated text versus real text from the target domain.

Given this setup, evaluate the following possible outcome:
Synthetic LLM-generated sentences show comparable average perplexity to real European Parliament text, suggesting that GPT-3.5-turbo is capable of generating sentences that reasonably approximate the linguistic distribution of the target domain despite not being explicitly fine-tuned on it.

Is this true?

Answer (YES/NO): YES